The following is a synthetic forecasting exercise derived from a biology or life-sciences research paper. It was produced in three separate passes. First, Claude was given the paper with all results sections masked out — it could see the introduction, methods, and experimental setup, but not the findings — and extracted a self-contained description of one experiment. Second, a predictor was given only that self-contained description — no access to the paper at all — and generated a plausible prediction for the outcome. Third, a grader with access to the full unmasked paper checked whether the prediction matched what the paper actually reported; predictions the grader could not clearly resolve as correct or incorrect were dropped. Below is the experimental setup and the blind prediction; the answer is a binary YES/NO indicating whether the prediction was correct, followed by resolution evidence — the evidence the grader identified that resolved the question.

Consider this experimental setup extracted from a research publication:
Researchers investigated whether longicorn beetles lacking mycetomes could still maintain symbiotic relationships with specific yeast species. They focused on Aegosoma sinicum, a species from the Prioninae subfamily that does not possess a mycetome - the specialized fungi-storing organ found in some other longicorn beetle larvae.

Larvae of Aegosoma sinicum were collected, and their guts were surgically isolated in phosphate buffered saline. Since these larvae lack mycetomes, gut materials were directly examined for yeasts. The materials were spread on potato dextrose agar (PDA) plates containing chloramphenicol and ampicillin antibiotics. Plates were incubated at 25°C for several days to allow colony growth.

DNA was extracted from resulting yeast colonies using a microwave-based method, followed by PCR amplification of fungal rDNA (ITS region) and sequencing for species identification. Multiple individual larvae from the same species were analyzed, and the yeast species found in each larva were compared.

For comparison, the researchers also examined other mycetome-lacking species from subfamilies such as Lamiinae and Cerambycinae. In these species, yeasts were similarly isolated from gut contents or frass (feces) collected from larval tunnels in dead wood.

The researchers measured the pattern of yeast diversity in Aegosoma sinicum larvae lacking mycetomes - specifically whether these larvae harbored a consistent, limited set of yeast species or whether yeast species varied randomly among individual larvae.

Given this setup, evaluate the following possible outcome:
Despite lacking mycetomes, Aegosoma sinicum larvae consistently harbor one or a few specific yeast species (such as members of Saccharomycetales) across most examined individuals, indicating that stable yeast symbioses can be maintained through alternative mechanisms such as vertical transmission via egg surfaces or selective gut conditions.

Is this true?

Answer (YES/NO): YES